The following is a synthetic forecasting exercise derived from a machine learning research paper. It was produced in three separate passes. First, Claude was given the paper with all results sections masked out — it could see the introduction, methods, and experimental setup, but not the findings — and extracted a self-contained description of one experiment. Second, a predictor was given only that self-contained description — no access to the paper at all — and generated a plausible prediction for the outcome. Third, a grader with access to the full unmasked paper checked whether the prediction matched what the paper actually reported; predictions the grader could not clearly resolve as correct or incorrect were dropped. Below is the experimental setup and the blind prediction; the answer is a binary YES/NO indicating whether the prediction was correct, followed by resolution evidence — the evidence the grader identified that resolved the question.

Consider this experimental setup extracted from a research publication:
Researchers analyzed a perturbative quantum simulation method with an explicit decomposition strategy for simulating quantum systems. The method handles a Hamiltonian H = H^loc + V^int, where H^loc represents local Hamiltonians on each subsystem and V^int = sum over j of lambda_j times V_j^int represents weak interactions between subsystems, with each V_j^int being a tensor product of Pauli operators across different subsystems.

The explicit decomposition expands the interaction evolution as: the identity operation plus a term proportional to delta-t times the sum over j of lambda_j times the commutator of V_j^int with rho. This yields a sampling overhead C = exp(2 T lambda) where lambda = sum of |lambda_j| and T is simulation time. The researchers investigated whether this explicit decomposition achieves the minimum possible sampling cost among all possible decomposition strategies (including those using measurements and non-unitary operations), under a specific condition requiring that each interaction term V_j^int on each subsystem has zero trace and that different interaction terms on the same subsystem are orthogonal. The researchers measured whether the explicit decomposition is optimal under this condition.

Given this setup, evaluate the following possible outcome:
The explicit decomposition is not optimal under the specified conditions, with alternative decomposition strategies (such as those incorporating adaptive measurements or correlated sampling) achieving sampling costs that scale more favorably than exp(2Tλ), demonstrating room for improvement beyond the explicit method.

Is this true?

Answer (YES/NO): NO